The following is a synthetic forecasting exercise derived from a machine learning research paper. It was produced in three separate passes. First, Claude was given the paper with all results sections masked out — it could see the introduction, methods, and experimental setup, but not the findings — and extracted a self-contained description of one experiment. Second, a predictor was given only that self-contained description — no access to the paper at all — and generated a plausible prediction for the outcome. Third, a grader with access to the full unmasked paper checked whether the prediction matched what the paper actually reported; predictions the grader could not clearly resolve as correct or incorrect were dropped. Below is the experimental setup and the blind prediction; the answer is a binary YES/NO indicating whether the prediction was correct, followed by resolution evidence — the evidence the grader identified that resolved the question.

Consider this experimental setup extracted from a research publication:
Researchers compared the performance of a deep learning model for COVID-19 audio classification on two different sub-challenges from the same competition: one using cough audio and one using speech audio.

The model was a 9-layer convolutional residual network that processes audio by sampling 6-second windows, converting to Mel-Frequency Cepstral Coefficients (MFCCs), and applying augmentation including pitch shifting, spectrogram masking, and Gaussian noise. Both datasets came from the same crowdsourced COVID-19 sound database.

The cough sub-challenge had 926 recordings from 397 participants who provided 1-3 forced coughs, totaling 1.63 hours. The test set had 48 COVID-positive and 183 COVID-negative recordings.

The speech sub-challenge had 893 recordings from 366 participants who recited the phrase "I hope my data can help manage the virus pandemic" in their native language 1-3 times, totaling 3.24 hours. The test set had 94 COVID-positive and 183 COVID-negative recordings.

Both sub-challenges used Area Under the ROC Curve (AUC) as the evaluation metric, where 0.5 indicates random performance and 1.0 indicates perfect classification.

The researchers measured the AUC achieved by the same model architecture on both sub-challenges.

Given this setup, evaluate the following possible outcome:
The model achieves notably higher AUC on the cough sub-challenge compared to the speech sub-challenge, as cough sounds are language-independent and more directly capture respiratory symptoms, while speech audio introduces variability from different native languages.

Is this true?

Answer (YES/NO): NO